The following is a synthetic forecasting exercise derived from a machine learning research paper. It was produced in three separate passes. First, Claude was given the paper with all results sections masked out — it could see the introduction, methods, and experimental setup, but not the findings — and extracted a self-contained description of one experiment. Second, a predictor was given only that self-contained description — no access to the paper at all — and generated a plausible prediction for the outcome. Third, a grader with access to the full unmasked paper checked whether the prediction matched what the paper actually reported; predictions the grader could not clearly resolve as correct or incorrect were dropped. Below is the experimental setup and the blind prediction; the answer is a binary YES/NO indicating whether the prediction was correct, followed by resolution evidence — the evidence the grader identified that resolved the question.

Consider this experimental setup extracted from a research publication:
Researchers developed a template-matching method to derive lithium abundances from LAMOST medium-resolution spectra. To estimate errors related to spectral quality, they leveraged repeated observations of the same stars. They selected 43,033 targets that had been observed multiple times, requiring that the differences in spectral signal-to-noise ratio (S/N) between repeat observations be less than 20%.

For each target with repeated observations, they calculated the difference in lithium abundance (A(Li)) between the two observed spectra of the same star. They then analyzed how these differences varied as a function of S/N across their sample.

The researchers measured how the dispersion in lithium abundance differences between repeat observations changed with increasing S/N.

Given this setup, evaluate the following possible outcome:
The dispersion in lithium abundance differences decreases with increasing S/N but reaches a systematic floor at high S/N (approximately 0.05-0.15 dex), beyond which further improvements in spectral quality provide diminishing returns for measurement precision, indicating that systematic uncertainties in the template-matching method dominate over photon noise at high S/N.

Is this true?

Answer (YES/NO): NO